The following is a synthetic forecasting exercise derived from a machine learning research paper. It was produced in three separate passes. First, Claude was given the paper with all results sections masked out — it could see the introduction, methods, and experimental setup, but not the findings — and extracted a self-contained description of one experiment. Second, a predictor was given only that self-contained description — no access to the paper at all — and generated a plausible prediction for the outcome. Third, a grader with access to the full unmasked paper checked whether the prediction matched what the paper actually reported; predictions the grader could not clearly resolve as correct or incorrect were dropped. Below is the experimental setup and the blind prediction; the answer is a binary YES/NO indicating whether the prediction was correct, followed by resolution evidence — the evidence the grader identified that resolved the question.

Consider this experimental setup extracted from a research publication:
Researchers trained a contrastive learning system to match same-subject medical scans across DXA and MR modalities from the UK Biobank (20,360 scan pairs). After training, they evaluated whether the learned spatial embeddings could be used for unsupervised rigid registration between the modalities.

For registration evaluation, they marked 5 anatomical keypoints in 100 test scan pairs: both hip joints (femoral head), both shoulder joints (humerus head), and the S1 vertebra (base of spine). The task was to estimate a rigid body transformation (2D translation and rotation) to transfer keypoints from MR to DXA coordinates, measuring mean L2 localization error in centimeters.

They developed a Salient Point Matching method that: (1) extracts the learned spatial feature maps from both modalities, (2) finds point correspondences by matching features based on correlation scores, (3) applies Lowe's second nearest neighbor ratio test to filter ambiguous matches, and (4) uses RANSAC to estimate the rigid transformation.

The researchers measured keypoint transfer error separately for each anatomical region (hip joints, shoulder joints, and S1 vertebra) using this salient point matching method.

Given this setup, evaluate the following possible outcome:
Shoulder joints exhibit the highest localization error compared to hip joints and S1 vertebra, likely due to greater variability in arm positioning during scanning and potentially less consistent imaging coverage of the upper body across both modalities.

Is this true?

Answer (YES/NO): YES